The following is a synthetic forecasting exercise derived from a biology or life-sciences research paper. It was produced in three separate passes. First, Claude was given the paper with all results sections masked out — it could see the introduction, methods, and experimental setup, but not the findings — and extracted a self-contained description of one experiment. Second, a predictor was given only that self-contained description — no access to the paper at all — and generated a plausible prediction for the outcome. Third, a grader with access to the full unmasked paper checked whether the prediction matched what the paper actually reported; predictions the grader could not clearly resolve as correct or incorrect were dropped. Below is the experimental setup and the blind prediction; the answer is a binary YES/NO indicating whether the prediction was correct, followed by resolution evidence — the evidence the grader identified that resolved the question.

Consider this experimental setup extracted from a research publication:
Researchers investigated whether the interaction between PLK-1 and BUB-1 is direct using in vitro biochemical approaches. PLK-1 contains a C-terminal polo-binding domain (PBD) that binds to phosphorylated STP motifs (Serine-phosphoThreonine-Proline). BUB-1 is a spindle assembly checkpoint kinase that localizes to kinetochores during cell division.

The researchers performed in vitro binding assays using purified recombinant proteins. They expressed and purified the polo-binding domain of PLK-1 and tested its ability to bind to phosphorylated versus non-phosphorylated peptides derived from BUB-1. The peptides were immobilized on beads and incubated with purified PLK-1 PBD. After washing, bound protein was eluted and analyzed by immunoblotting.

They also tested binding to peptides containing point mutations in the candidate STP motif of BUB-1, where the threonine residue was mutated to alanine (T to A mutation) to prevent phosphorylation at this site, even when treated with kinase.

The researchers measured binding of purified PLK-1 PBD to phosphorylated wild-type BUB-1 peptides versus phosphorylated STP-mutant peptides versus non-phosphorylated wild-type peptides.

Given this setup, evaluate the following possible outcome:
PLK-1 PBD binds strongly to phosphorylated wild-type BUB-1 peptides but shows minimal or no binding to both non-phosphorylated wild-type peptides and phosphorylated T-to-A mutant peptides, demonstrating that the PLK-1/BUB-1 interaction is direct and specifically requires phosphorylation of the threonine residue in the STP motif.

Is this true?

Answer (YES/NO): YES